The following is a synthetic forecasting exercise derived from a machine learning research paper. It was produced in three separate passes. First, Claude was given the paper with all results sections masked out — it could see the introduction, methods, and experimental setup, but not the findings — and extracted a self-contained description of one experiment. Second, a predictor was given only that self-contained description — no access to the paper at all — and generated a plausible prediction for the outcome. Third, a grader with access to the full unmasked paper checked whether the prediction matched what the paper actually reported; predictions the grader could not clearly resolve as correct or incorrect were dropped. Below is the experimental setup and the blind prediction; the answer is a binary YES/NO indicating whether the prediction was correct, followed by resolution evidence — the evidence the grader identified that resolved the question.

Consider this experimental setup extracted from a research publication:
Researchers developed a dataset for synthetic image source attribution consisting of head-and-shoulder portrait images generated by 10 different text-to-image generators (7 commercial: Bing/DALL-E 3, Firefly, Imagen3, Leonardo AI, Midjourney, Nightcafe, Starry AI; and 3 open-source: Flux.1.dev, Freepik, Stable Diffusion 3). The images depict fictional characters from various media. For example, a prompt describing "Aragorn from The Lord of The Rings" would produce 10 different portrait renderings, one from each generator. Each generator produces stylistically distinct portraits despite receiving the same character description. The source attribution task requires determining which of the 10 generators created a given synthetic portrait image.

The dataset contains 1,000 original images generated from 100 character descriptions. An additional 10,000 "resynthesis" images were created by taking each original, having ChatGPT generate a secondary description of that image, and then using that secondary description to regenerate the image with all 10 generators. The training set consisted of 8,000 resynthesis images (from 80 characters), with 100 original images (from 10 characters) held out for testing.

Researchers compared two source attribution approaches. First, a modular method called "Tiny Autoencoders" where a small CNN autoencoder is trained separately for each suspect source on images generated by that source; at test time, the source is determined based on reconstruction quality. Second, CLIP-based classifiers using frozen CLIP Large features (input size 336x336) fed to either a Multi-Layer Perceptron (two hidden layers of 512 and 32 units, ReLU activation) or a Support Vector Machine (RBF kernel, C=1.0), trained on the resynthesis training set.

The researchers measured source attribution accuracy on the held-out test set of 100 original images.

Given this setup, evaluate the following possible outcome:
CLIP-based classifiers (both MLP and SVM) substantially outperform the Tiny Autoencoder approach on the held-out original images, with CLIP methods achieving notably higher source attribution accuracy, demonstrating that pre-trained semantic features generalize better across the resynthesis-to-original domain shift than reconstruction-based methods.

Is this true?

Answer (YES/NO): YES